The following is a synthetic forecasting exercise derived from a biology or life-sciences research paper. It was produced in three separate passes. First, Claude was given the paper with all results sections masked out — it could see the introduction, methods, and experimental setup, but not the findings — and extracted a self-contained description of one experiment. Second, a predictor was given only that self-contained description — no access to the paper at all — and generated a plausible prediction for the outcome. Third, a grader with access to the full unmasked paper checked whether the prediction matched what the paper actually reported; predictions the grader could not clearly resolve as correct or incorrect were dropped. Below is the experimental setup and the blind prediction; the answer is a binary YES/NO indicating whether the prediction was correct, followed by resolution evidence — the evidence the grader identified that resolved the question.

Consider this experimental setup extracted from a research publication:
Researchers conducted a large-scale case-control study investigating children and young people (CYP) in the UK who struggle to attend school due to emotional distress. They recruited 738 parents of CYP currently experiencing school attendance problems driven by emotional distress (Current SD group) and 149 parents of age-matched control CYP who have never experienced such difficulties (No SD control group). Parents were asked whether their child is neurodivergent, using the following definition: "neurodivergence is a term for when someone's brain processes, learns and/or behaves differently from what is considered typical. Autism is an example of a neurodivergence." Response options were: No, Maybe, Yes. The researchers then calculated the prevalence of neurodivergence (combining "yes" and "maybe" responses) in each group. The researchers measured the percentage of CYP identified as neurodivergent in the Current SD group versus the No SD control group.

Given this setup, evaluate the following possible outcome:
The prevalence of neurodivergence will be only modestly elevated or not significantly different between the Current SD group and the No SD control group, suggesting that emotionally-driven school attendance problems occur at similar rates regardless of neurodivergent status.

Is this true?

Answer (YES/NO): NO